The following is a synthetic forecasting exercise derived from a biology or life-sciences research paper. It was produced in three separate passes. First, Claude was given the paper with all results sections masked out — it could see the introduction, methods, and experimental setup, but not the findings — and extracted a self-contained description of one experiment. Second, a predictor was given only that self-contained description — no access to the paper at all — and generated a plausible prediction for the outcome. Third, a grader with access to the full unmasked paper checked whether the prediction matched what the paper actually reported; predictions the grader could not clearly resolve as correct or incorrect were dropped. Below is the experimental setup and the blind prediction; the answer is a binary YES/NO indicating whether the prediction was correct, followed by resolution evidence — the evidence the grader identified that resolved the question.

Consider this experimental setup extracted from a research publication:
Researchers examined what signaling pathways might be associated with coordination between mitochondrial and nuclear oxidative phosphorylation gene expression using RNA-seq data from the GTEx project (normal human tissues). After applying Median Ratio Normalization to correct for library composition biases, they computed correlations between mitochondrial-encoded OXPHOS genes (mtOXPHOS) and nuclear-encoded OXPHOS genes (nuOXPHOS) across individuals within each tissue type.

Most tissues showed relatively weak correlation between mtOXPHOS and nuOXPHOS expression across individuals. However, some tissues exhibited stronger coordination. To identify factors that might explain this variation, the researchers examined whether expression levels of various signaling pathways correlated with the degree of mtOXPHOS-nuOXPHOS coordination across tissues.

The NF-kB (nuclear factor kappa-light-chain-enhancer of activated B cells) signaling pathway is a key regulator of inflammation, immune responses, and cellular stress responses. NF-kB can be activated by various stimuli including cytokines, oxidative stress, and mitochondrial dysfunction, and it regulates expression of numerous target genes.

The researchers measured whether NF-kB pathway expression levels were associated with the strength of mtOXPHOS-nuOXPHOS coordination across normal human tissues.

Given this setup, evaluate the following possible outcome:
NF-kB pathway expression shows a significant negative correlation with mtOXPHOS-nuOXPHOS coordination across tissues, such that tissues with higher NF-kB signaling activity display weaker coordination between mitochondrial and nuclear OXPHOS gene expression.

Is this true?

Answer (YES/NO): NO